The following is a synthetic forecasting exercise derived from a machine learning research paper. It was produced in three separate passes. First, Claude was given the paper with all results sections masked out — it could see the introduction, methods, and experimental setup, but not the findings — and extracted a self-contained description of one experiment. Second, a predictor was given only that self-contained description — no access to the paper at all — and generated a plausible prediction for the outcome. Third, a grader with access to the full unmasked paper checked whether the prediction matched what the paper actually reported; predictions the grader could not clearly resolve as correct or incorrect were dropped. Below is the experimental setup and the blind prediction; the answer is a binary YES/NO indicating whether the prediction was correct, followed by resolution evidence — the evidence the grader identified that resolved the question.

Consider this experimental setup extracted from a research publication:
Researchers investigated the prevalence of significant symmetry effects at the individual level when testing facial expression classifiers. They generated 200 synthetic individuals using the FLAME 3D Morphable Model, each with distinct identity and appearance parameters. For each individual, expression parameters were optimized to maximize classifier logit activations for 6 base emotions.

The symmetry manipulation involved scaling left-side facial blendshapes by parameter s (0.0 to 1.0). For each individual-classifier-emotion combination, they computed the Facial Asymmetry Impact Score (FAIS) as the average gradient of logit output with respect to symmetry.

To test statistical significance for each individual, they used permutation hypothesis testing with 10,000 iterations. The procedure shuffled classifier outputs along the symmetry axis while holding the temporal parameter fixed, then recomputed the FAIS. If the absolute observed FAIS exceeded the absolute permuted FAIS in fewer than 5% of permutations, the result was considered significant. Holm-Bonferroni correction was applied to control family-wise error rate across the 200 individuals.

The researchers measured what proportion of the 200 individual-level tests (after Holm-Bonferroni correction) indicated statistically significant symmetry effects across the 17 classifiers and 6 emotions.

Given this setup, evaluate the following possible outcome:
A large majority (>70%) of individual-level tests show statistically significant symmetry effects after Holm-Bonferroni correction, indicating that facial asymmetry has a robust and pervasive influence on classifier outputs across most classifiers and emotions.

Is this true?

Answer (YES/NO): YES